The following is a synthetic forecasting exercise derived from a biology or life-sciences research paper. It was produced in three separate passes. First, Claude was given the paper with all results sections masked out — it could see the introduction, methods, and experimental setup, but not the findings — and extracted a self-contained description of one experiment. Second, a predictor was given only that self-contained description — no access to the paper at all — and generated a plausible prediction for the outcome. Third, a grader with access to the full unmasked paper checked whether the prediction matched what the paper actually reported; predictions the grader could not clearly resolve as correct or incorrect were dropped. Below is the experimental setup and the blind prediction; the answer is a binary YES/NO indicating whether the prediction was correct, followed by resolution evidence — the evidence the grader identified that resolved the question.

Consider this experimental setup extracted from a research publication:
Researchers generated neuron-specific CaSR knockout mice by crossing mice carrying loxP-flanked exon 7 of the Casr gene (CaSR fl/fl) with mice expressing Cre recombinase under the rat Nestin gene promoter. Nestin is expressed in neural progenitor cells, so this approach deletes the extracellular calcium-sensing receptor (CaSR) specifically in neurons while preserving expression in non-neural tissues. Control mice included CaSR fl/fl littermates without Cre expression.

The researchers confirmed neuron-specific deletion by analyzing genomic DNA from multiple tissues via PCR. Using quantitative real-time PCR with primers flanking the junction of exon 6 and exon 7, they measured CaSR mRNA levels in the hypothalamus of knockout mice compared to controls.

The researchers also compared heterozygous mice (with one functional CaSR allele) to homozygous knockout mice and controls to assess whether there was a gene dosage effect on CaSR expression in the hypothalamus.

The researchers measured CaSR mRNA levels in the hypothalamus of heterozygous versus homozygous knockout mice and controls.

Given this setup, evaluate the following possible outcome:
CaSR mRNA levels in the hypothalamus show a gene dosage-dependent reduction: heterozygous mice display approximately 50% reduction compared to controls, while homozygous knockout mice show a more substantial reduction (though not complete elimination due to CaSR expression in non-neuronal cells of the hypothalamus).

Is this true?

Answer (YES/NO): NO